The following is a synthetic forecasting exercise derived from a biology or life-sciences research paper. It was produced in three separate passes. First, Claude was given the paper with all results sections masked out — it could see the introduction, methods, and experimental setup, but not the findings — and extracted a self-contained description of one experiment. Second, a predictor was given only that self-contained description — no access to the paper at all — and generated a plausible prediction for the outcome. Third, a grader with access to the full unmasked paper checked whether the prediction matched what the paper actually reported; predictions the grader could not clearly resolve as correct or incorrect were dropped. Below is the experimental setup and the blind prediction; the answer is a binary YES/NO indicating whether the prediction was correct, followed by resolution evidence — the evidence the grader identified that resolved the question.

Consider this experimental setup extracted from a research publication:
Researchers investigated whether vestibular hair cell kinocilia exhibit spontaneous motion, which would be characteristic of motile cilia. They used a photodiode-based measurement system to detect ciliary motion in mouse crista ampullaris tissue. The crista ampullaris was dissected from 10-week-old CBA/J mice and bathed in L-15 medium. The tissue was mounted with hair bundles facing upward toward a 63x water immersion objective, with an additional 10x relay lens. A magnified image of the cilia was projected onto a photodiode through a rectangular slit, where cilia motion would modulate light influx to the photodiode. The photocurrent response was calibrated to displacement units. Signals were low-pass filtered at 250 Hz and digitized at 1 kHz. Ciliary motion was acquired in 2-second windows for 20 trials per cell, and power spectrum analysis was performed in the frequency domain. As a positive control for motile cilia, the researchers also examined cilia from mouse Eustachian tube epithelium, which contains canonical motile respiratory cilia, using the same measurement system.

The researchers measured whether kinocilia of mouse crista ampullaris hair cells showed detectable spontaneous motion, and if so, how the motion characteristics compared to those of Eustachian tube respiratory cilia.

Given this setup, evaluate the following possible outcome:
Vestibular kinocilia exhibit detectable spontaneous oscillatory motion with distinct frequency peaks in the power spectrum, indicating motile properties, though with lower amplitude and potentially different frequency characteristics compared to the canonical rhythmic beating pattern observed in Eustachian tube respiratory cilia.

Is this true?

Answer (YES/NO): YES